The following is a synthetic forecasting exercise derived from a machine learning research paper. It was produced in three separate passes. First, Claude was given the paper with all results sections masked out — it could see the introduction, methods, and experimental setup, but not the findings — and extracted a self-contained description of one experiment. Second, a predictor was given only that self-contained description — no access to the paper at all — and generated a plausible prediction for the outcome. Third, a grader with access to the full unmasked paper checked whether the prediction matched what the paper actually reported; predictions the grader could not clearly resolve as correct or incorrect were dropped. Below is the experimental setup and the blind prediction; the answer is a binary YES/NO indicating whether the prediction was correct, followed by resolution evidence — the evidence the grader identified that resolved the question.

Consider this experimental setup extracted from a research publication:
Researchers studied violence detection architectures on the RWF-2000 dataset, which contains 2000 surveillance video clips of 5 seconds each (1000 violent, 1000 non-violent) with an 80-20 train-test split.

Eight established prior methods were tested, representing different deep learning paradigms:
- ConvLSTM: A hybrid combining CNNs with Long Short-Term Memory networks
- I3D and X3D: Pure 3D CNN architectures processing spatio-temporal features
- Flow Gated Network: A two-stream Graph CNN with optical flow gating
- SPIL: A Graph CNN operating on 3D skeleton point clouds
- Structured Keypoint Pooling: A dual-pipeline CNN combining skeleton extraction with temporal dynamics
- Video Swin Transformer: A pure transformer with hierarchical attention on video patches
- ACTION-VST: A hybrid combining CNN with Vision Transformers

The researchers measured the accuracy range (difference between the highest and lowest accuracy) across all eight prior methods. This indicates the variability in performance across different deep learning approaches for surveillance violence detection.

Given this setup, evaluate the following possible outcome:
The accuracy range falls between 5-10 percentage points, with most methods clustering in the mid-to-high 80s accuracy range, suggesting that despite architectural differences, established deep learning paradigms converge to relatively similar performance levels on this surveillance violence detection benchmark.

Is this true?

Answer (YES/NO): NO